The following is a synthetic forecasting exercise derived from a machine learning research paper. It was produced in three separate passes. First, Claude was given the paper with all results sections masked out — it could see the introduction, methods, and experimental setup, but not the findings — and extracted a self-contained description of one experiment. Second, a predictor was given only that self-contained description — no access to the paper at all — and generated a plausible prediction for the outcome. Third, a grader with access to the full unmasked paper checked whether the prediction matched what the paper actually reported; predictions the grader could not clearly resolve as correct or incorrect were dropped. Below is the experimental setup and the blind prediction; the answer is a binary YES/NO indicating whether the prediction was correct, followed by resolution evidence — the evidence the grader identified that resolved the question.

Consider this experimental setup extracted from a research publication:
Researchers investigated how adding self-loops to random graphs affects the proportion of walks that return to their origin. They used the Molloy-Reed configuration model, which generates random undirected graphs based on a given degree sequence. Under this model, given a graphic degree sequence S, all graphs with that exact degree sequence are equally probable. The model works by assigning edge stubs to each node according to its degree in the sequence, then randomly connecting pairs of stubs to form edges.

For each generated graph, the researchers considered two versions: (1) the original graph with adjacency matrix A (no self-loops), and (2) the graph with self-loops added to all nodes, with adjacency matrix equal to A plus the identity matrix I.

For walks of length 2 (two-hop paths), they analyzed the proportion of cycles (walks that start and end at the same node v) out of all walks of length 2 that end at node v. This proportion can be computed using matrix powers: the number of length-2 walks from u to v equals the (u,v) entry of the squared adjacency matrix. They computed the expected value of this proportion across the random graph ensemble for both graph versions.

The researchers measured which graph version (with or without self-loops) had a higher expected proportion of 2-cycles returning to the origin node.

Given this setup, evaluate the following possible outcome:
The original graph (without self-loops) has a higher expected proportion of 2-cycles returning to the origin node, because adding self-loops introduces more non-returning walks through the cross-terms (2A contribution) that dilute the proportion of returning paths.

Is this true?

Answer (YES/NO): YES